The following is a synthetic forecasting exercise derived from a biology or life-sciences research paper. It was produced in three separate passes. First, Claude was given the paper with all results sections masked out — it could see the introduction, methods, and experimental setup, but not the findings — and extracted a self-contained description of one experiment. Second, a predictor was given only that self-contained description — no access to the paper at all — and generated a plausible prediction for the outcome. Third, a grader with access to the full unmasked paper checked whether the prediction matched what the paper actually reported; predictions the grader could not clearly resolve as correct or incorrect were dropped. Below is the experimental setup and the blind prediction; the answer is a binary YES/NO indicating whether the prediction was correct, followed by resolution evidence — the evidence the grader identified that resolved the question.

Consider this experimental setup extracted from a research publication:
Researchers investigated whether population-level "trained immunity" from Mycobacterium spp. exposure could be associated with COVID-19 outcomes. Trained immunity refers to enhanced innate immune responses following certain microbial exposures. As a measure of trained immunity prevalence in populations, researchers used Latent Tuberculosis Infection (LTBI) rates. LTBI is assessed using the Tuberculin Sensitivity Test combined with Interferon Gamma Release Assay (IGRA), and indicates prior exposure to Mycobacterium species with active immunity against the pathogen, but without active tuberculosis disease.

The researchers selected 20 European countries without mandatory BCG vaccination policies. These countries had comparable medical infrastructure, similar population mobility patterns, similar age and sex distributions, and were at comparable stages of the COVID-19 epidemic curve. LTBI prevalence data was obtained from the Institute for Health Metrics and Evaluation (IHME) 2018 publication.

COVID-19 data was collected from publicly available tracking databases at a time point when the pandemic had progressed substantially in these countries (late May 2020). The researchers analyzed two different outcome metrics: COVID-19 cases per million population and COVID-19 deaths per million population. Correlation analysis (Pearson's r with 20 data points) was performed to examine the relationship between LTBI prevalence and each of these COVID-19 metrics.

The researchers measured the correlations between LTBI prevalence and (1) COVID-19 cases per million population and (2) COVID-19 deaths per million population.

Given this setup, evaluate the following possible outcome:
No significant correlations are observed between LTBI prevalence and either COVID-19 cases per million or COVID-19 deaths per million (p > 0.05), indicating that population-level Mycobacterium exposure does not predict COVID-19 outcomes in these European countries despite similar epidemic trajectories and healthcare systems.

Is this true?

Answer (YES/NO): NO